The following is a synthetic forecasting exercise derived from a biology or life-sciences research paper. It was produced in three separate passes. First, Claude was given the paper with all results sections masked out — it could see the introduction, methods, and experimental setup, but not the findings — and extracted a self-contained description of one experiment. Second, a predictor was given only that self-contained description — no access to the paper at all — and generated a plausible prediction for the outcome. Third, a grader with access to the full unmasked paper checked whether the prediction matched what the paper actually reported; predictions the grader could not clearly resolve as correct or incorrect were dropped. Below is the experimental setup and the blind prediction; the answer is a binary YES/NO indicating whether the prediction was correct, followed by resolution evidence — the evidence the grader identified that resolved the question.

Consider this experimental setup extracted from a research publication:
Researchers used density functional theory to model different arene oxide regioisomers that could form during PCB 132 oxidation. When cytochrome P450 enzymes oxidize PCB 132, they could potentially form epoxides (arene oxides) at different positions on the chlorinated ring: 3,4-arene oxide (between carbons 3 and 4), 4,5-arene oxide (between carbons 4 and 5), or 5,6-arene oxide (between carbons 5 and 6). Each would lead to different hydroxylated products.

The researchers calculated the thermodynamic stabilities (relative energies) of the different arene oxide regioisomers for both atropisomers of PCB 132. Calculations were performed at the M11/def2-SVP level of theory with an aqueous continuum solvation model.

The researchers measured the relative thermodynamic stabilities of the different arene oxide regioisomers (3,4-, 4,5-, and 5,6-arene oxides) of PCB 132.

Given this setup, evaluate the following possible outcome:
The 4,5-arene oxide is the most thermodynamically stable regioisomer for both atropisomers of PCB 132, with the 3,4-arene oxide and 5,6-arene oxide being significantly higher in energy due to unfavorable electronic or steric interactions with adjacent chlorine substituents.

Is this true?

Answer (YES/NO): NO